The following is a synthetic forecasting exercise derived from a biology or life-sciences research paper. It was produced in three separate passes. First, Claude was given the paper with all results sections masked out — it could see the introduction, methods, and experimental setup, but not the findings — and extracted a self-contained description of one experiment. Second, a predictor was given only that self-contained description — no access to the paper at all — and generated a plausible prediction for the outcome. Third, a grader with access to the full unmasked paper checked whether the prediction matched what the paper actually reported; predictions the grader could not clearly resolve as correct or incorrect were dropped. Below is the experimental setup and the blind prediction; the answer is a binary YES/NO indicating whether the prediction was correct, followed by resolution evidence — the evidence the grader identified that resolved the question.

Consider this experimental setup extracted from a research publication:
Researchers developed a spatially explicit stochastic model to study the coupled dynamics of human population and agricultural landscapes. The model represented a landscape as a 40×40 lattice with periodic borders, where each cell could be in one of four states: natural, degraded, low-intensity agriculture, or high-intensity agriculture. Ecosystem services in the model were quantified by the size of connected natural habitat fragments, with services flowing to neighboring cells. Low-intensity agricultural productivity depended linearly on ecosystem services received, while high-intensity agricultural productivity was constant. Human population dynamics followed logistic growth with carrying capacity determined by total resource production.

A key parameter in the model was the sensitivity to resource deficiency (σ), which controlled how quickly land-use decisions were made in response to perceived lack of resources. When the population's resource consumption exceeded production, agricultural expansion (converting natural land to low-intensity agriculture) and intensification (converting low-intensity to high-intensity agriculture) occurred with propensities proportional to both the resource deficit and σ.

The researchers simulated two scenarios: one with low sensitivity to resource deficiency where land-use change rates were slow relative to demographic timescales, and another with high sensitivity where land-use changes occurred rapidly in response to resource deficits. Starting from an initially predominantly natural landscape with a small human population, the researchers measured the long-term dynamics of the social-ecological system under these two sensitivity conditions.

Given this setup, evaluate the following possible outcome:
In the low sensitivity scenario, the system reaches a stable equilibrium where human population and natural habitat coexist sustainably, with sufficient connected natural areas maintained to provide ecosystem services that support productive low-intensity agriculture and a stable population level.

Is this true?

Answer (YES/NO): YES